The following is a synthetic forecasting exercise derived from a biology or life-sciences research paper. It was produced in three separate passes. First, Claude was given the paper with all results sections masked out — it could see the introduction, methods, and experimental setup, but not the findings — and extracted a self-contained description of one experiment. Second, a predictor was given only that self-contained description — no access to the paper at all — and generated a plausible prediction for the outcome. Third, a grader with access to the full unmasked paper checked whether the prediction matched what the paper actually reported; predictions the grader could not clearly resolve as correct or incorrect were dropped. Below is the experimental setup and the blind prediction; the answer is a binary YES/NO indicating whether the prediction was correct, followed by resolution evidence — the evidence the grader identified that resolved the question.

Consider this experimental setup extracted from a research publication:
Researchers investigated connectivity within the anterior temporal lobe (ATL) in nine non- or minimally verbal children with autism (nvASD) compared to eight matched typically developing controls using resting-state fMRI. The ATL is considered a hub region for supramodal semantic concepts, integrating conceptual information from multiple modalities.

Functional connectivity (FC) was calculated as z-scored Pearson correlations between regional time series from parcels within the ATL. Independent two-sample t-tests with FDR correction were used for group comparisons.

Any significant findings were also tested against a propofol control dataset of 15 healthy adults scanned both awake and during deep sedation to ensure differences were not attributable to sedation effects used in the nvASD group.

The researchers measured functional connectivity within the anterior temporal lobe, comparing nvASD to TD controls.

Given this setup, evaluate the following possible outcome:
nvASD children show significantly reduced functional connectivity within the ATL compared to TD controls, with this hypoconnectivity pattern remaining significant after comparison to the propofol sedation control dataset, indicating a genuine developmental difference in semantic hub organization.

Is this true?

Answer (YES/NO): YES